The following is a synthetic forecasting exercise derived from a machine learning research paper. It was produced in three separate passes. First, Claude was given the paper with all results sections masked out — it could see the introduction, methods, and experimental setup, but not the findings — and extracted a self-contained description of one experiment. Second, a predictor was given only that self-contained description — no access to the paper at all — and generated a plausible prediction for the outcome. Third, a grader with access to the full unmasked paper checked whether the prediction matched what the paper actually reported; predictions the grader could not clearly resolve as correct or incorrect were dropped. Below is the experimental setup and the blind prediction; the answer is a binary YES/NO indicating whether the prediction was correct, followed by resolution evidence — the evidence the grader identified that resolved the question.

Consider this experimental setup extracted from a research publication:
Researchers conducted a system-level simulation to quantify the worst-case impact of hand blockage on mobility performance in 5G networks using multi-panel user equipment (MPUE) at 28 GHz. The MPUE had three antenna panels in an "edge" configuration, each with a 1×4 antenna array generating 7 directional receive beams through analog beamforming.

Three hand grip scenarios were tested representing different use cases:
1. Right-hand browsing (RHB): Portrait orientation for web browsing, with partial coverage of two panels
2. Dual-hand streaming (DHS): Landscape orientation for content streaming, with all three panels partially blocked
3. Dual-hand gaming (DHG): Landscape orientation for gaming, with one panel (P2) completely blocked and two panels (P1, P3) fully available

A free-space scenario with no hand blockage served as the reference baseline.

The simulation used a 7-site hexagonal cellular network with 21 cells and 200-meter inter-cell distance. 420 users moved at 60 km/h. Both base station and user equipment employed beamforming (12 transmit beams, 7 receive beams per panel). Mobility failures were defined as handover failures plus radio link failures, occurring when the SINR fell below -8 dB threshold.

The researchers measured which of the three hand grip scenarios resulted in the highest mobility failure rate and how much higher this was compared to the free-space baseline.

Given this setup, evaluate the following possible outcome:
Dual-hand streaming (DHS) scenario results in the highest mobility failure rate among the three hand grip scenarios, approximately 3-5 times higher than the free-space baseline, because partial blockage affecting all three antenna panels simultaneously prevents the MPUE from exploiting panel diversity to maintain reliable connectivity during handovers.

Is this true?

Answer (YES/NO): NO